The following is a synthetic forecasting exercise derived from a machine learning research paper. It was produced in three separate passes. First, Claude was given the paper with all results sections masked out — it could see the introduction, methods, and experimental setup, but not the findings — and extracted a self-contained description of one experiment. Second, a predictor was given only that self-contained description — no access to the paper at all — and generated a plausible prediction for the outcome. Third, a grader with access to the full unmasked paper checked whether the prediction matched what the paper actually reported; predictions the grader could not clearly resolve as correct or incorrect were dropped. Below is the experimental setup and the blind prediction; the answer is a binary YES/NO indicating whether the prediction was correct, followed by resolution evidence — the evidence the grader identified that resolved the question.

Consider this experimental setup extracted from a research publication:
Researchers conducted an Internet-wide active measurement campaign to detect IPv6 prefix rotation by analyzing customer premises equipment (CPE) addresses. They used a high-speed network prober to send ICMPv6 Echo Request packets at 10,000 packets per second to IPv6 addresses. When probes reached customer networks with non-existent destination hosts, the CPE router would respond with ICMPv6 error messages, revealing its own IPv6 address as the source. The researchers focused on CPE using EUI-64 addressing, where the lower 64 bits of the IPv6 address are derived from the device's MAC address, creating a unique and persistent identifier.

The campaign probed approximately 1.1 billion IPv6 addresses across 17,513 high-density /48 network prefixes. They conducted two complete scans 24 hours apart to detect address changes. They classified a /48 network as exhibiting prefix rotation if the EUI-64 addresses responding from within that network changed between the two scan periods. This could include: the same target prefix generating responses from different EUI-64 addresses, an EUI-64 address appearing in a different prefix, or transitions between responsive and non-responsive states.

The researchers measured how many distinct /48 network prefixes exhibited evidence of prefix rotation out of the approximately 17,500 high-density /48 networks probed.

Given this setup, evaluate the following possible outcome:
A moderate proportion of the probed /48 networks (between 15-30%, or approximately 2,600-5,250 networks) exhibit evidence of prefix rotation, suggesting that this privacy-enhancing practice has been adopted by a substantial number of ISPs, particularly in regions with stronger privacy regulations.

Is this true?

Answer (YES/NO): NO